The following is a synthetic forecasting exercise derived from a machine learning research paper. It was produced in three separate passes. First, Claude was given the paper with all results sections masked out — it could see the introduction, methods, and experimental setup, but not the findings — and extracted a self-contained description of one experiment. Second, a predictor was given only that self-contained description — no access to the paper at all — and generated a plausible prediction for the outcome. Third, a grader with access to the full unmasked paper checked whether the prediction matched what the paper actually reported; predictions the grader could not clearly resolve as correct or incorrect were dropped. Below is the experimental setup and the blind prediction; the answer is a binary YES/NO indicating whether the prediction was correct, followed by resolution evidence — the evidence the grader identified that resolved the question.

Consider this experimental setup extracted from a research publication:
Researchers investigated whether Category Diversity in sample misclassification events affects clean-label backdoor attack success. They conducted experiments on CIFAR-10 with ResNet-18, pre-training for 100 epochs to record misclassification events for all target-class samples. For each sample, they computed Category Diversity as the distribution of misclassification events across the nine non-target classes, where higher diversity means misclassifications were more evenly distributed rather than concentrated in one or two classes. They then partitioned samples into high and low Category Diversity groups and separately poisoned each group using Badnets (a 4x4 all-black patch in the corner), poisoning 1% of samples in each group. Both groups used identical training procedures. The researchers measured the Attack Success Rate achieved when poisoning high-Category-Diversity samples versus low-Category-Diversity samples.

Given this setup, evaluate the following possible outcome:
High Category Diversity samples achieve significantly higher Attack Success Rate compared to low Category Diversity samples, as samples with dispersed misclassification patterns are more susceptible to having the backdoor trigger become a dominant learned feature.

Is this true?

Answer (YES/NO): YES